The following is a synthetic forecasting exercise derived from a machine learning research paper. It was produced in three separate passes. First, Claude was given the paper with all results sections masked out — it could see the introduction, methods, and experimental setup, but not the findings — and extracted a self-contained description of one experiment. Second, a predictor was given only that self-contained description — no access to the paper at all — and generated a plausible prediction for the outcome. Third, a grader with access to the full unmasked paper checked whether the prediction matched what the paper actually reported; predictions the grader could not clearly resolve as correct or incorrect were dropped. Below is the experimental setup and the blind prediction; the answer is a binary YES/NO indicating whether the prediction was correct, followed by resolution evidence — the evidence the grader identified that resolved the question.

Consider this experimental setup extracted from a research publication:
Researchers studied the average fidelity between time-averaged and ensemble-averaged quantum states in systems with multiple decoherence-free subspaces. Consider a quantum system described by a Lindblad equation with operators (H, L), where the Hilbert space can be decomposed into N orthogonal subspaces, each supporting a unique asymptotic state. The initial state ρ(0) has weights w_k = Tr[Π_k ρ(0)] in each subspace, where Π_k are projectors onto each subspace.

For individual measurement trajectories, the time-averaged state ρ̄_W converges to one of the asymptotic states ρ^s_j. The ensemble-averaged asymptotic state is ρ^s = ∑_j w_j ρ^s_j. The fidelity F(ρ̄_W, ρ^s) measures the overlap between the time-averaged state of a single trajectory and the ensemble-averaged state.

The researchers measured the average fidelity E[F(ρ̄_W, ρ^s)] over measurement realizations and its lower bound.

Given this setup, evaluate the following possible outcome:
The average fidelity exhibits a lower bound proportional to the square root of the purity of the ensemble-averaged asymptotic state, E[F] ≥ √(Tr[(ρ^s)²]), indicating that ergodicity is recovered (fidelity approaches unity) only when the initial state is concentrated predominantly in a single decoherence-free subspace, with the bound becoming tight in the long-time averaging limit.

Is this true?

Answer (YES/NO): NO